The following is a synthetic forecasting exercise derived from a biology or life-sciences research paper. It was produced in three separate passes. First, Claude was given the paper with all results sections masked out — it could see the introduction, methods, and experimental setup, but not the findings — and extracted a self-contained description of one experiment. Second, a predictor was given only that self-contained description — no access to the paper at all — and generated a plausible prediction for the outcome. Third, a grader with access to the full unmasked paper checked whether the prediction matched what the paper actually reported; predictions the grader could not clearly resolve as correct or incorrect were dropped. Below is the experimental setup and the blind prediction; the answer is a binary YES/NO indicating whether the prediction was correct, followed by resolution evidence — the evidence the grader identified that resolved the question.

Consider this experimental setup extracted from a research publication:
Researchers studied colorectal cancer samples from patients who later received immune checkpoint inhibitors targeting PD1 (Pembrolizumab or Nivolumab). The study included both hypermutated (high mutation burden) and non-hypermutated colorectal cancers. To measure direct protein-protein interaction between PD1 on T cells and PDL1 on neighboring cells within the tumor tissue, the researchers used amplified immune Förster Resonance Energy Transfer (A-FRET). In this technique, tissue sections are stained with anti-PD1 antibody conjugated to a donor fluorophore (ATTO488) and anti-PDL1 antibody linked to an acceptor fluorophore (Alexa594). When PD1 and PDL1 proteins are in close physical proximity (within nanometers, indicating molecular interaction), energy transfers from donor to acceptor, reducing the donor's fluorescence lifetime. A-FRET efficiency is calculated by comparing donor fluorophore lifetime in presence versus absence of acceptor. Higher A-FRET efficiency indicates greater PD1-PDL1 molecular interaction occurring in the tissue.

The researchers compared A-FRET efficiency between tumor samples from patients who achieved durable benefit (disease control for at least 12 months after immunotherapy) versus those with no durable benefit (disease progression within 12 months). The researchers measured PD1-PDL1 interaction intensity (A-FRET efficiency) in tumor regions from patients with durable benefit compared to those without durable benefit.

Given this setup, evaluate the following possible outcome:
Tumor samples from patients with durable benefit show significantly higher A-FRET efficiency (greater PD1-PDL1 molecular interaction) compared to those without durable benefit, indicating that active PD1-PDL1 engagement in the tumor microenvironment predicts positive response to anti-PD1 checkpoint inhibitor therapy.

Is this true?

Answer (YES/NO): NO